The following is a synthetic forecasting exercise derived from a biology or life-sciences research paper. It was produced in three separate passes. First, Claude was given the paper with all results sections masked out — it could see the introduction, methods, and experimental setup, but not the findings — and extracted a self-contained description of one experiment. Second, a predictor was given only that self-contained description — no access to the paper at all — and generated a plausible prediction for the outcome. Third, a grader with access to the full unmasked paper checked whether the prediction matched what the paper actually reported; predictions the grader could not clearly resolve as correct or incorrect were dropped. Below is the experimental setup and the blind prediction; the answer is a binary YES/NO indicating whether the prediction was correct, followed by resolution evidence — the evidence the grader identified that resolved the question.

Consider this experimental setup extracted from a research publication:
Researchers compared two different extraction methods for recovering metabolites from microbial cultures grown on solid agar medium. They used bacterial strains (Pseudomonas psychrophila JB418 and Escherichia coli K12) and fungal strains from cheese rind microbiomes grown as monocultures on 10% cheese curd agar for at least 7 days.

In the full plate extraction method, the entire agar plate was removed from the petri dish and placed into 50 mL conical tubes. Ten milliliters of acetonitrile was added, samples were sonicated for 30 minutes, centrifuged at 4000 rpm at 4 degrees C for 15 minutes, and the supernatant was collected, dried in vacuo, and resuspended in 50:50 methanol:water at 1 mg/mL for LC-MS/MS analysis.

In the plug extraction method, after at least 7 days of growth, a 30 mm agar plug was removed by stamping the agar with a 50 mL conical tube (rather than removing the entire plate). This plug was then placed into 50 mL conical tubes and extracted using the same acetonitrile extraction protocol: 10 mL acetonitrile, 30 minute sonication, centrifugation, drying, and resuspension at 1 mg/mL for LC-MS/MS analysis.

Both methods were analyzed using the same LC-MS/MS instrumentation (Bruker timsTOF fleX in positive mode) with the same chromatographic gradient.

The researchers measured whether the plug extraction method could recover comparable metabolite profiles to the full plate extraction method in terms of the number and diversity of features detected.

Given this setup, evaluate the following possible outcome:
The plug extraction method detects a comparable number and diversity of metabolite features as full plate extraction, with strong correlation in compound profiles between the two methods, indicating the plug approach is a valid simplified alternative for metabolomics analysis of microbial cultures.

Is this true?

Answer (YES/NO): NO